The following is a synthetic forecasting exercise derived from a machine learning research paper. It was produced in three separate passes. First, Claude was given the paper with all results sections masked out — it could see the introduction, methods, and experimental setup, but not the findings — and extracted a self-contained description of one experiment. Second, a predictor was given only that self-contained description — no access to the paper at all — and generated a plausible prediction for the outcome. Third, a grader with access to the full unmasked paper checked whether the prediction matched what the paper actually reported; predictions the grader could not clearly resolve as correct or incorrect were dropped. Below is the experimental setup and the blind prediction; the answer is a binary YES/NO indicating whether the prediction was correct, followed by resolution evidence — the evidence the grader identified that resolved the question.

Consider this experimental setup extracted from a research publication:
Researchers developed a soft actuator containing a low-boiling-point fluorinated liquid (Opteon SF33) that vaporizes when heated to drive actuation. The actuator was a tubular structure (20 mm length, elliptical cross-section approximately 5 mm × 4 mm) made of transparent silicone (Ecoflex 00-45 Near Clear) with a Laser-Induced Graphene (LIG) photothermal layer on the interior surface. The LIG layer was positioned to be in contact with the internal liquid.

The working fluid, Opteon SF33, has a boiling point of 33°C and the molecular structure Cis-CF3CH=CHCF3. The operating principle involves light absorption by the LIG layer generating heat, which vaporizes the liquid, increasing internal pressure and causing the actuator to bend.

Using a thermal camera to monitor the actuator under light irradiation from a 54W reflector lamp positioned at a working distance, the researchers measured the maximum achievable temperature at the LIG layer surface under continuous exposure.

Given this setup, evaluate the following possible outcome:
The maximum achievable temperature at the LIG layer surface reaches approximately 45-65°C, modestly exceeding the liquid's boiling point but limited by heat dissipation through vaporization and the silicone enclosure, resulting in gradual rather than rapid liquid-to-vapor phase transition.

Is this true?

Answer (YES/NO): YES